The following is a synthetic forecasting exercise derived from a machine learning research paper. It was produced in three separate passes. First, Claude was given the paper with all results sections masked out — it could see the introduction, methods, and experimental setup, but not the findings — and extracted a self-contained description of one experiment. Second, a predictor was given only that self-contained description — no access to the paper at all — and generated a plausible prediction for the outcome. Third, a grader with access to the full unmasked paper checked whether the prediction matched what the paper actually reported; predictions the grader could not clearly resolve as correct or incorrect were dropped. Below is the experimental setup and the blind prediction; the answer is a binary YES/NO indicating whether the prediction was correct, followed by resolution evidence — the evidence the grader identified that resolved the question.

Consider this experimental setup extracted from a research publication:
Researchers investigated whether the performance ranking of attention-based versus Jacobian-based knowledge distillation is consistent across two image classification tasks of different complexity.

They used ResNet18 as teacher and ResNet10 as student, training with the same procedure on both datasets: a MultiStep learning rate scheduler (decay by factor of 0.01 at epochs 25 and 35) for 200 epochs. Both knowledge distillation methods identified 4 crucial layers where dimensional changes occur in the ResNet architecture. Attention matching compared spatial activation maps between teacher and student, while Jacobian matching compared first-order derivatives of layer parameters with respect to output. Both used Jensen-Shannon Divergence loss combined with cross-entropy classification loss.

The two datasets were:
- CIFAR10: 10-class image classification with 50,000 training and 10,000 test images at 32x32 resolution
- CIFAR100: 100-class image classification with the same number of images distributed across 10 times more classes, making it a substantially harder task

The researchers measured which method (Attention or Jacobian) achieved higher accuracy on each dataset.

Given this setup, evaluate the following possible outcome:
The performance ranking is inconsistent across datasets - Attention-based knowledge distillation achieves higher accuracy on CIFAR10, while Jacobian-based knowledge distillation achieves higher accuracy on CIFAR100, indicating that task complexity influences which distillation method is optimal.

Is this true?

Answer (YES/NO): YES